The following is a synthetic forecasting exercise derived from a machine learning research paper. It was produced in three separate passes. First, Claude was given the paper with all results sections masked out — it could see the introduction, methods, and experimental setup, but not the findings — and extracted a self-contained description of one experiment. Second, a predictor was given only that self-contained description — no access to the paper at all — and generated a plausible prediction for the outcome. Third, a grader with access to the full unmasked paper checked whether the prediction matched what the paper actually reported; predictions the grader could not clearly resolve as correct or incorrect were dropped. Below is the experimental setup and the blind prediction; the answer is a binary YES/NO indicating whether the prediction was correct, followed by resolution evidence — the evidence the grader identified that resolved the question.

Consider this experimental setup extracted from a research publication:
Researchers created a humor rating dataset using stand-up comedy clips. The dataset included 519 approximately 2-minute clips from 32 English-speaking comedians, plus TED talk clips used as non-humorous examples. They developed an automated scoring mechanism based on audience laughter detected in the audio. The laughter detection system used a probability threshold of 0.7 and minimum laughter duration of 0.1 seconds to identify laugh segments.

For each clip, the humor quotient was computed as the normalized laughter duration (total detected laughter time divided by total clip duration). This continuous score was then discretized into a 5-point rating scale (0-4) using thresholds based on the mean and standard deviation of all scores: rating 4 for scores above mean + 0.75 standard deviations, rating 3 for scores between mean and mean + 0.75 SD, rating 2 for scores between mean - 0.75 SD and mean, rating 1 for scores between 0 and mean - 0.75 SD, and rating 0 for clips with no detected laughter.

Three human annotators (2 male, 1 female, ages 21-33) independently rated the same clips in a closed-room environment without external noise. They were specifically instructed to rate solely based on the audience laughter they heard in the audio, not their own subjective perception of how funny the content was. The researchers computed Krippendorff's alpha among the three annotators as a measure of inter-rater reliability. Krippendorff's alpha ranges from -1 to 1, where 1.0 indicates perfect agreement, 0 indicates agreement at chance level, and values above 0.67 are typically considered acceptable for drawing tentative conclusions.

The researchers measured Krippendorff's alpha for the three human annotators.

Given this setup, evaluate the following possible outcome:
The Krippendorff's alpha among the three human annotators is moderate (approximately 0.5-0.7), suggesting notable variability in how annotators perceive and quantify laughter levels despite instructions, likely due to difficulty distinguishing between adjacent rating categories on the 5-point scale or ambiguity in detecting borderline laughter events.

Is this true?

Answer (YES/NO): YES